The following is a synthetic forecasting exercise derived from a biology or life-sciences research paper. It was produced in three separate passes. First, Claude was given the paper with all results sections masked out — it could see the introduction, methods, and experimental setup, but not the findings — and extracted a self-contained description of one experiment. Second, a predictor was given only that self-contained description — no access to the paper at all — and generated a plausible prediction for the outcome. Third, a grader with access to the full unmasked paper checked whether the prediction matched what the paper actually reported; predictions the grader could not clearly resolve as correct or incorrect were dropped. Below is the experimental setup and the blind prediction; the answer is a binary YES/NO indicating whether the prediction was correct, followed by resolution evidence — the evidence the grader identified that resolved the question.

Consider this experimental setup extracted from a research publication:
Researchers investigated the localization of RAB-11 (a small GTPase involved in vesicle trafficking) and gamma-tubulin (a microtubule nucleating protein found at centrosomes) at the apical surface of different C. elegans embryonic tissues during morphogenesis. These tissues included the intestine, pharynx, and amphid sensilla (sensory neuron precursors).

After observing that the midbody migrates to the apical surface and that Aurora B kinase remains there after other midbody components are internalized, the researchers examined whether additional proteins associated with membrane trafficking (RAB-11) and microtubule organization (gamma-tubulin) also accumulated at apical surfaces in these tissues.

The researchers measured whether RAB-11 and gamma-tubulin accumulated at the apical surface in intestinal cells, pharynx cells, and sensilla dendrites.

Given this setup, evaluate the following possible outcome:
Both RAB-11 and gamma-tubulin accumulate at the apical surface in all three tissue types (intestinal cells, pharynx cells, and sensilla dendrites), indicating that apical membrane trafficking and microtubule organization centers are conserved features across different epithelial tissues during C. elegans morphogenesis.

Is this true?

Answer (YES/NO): YES